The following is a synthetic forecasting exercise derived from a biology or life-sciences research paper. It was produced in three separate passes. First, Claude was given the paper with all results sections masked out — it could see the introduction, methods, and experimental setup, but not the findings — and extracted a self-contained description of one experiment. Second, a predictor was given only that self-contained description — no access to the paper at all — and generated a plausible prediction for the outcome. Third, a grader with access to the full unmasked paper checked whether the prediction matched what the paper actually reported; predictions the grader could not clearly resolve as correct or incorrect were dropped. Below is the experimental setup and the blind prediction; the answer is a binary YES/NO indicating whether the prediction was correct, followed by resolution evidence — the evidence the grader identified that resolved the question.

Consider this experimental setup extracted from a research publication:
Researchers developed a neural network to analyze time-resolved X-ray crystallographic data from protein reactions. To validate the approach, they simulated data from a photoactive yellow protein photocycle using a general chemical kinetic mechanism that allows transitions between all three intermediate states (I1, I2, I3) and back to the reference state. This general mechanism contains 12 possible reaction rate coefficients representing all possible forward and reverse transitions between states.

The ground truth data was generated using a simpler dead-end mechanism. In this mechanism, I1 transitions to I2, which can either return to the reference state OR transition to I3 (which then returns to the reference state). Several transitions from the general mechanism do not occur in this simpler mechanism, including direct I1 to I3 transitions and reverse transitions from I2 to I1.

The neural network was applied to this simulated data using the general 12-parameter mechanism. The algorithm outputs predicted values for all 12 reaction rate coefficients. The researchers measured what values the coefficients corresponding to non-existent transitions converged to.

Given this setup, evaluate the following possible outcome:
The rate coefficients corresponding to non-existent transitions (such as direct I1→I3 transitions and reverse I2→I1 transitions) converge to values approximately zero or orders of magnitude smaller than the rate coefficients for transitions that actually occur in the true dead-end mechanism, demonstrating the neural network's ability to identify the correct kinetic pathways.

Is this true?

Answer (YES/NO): NO